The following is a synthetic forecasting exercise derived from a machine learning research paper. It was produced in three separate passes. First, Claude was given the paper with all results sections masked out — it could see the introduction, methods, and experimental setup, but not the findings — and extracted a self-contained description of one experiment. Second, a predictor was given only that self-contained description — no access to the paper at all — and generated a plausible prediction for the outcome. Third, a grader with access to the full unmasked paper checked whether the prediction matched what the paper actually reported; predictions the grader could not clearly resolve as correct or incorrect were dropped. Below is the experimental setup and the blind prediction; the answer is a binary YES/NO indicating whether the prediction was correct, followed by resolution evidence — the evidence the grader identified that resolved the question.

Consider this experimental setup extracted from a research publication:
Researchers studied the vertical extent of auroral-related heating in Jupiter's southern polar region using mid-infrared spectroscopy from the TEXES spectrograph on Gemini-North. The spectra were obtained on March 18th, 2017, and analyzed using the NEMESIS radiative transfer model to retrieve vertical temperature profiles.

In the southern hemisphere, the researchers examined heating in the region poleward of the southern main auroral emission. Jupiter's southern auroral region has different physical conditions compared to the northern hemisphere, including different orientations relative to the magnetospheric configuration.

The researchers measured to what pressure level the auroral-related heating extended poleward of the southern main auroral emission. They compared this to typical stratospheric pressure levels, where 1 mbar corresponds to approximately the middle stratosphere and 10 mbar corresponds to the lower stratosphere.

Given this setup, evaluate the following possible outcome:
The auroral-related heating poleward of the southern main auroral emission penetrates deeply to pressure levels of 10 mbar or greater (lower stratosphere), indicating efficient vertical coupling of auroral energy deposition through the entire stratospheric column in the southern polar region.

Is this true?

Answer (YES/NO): YES